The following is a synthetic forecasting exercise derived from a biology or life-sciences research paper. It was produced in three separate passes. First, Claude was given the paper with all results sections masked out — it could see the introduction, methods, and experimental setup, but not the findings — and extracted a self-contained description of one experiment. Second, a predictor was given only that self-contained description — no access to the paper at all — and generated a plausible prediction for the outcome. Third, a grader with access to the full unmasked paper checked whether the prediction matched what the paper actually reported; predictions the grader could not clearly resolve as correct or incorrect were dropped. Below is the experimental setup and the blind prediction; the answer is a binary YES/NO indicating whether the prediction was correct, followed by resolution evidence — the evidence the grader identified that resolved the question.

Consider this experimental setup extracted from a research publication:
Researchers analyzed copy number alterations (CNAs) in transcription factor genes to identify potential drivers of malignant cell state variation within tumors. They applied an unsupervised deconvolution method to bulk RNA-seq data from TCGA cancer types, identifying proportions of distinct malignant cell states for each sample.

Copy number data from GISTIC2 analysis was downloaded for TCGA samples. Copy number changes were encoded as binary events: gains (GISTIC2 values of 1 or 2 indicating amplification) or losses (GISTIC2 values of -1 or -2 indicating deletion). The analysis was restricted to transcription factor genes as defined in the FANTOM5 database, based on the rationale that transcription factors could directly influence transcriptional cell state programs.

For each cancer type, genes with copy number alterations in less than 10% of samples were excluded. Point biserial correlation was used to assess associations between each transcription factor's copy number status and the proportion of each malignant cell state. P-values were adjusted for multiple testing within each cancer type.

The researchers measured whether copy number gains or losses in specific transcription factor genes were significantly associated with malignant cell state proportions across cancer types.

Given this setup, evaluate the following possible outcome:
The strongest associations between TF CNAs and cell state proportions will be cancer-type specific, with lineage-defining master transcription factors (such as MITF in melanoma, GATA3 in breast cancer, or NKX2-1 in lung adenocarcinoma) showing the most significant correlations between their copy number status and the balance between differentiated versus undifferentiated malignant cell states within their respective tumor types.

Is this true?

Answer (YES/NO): NO